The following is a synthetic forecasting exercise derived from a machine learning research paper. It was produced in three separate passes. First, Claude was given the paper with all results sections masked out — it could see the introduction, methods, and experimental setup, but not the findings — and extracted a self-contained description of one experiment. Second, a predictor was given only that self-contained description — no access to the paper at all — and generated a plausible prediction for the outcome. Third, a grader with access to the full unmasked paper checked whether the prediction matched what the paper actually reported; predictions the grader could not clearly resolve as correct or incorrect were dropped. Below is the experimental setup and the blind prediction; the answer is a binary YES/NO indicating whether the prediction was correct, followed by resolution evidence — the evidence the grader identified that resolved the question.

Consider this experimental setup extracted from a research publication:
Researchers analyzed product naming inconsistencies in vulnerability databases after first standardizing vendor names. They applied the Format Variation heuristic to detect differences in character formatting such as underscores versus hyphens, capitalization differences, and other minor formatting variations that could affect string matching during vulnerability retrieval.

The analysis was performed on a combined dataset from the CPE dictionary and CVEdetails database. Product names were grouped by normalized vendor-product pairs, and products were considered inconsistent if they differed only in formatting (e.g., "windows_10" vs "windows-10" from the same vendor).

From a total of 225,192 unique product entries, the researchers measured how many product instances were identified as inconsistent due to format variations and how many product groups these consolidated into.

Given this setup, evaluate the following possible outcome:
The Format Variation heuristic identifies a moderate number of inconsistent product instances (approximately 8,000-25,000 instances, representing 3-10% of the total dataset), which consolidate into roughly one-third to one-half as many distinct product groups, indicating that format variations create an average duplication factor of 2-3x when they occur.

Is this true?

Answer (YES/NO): NO